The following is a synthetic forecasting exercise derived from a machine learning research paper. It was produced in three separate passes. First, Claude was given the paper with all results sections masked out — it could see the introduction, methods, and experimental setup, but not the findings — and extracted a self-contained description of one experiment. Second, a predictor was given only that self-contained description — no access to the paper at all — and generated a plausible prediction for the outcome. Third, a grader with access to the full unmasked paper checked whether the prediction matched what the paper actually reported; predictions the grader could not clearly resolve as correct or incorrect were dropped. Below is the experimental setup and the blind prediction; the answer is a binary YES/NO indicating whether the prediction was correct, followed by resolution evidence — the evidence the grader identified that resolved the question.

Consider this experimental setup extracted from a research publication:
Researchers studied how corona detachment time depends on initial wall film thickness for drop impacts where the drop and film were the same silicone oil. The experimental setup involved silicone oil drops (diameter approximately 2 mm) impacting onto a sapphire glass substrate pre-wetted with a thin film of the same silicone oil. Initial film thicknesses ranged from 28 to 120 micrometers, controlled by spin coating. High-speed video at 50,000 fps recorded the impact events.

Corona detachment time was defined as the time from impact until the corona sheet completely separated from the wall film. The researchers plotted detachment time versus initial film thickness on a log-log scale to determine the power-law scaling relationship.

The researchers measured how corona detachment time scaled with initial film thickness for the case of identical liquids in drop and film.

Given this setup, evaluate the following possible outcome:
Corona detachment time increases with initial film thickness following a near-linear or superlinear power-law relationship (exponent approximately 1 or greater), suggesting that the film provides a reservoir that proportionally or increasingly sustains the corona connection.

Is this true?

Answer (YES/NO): YES